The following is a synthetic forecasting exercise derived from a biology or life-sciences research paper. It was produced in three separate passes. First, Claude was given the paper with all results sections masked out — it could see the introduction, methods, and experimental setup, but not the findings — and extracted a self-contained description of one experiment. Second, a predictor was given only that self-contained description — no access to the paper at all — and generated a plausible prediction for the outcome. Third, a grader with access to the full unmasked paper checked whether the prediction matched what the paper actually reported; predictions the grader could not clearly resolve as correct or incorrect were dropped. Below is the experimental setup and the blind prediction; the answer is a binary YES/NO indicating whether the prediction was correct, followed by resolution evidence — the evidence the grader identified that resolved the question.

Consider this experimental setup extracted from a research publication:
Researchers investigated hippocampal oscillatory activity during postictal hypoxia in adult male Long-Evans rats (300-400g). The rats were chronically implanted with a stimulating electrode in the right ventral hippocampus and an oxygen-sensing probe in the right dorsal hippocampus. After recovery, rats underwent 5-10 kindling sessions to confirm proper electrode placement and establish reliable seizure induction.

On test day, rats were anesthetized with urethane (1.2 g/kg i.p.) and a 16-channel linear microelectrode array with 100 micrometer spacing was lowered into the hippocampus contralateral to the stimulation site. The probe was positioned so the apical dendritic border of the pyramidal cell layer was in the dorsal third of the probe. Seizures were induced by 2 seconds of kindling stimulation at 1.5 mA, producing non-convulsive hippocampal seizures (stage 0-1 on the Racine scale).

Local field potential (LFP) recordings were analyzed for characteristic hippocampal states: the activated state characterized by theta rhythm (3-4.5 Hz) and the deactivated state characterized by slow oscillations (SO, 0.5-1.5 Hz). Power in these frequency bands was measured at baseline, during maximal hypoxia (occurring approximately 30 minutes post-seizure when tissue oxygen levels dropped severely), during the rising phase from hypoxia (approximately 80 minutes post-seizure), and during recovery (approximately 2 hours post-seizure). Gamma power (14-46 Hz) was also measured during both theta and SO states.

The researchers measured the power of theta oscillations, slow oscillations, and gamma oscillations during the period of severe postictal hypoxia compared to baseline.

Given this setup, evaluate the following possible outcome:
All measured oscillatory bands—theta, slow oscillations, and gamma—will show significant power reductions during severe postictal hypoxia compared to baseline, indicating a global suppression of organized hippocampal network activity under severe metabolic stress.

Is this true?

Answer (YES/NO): NO